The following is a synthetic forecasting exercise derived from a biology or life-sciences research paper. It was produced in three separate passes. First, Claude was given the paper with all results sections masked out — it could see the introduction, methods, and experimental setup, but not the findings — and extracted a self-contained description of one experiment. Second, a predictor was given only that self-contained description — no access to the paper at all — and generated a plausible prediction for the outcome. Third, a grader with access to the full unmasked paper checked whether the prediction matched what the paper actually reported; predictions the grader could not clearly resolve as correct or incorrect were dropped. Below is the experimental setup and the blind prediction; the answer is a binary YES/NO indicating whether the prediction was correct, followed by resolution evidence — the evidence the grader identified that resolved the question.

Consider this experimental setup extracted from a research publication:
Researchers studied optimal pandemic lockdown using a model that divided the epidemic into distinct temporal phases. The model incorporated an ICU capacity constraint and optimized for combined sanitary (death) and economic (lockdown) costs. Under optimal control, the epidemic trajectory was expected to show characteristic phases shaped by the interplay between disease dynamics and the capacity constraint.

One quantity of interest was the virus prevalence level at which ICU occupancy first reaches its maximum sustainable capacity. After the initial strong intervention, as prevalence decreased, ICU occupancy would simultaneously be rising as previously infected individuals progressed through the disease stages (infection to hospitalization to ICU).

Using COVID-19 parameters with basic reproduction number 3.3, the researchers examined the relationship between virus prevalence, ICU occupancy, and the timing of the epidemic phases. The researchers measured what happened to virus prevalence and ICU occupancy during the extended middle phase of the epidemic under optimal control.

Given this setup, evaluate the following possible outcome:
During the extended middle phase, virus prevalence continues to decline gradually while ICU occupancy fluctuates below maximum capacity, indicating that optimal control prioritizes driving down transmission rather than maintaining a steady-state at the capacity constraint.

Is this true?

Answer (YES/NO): NO